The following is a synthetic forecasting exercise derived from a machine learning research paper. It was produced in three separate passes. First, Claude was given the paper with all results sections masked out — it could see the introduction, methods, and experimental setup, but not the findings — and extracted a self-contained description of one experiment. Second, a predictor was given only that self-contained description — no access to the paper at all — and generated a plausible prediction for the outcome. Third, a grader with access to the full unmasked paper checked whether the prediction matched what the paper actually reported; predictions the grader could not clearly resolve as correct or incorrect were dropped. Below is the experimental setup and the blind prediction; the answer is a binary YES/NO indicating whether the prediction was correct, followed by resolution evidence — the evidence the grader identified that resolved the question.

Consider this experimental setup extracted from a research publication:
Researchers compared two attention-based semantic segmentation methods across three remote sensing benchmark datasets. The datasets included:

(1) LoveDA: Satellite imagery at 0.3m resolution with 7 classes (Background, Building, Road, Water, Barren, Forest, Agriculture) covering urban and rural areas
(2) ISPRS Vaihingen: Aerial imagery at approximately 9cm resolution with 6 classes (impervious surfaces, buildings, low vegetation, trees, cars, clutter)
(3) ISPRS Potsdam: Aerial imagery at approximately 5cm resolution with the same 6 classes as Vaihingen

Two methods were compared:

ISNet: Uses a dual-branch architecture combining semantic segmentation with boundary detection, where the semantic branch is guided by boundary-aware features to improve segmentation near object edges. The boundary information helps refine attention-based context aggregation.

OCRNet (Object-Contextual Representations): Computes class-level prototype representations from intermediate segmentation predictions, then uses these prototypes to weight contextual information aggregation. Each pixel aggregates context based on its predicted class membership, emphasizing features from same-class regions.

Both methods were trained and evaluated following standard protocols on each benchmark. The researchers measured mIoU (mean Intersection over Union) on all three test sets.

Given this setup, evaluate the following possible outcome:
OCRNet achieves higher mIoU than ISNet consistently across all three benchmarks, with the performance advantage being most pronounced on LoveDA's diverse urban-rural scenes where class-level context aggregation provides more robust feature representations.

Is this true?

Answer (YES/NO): NO